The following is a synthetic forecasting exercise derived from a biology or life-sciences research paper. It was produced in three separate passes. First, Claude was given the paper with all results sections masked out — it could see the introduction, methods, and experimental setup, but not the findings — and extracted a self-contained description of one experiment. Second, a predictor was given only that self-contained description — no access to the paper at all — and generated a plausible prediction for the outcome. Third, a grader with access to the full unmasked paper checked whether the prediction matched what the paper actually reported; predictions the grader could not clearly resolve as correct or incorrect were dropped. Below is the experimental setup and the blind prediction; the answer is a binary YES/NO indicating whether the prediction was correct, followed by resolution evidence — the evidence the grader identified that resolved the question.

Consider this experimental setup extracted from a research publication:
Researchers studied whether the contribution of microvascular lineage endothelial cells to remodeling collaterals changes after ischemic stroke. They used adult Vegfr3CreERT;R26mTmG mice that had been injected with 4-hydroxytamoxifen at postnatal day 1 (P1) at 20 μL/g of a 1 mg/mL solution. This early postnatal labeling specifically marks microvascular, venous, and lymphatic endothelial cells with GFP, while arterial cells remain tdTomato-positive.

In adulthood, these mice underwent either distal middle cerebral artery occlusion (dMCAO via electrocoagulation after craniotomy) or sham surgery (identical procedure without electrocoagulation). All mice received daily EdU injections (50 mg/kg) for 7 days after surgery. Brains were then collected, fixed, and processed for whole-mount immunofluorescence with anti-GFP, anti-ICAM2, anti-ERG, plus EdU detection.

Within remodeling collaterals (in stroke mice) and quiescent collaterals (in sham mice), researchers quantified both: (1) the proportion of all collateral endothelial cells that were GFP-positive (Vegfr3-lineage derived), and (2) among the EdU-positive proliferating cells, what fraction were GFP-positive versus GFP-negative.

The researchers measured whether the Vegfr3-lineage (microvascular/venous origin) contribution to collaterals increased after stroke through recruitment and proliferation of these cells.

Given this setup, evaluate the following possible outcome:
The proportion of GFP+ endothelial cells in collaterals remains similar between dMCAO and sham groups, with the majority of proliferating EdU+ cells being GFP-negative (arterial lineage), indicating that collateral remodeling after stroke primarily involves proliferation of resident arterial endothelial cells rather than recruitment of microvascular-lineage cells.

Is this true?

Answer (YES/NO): YES